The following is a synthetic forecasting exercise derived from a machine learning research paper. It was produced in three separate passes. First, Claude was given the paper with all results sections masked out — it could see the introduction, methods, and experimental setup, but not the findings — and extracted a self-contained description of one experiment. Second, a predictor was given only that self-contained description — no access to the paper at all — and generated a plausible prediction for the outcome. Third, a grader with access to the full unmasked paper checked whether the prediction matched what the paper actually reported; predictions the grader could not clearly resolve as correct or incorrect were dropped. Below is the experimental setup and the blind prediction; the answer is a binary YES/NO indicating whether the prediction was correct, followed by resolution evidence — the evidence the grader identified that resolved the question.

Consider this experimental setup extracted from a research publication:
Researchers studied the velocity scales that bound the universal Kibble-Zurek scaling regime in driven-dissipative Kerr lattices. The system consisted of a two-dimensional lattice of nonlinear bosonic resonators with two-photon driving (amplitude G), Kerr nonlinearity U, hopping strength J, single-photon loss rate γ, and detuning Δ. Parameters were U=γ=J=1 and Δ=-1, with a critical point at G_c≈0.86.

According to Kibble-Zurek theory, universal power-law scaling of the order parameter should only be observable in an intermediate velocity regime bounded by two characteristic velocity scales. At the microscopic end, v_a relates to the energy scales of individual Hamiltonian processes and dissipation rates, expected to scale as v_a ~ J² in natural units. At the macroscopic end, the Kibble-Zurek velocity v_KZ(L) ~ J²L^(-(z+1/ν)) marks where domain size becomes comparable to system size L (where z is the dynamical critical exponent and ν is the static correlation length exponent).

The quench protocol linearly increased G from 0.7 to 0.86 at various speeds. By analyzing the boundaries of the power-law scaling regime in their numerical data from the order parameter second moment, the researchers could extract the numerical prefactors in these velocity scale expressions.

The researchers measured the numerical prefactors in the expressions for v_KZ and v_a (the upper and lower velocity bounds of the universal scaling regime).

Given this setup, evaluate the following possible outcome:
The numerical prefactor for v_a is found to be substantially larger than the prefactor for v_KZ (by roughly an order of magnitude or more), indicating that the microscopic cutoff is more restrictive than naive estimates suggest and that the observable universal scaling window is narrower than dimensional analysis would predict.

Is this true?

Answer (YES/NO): NO